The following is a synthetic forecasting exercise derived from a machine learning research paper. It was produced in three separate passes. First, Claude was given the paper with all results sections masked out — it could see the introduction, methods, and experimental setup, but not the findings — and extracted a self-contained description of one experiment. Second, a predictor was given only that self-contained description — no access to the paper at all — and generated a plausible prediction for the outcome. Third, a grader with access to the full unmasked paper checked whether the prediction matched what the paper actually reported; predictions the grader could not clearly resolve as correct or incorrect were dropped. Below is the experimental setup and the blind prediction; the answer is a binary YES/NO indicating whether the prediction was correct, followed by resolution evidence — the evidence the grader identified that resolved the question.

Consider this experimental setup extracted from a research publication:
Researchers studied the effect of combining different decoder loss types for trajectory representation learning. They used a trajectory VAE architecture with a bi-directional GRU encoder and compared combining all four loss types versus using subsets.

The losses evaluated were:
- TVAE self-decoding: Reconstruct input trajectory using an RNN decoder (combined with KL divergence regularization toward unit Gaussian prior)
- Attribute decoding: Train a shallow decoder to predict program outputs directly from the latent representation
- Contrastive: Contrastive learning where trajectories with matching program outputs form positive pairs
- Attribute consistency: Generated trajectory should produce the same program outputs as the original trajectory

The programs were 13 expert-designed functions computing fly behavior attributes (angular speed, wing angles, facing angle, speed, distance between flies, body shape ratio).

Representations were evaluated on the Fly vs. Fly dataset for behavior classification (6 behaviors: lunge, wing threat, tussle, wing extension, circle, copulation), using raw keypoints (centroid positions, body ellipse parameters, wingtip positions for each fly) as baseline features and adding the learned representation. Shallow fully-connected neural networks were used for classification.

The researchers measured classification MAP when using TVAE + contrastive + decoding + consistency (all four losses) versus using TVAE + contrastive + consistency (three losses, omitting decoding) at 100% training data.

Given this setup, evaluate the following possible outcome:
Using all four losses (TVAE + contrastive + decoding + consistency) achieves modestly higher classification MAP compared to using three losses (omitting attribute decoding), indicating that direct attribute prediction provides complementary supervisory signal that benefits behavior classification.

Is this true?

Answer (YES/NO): NO